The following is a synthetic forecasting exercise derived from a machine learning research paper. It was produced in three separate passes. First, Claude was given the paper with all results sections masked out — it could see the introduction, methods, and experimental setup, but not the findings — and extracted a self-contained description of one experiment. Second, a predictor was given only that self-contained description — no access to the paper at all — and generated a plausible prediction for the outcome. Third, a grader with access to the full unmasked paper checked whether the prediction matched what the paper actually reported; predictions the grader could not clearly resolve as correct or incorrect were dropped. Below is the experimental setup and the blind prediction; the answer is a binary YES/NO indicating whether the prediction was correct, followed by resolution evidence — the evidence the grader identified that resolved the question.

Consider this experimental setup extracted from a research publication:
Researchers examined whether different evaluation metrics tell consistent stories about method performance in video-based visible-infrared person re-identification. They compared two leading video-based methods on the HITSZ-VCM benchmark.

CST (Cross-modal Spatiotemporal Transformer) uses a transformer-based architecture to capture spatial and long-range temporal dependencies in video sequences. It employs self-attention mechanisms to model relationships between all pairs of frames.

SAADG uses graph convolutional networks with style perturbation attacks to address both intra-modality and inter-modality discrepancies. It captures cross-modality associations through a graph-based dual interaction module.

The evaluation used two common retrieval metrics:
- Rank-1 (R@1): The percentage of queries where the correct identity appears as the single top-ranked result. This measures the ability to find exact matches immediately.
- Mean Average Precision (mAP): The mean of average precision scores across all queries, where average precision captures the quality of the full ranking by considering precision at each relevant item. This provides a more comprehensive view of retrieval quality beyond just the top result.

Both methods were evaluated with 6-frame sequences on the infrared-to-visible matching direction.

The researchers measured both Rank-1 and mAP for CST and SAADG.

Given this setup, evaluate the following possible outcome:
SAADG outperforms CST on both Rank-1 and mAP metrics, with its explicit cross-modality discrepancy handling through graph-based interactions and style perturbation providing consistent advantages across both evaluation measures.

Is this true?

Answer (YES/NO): NO